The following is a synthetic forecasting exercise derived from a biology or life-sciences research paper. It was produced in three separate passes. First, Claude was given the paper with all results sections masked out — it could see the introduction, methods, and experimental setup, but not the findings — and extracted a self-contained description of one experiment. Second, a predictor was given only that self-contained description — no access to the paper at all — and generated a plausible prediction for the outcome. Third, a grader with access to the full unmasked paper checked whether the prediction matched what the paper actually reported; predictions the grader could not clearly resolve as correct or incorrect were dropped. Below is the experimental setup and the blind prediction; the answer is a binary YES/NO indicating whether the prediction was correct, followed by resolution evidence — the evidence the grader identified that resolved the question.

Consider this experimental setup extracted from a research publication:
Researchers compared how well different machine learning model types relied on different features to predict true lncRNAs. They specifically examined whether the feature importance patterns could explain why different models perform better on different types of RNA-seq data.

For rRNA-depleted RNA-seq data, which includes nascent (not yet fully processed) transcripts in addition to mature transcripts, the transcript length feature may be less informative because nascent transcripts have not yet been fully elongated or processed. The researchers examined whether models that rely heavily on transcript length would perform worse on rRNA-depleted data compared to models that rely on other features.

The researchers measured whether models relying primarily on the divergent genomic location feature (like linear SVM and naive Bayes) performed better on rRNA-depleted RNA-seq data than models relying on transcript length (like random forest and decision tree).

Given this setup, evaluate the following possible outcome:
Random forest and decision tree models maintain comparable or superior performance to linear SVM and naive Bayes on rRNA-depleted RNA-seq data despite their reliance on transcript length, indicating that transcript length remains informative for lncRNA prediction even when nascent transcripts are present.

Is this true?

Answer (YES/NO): NO